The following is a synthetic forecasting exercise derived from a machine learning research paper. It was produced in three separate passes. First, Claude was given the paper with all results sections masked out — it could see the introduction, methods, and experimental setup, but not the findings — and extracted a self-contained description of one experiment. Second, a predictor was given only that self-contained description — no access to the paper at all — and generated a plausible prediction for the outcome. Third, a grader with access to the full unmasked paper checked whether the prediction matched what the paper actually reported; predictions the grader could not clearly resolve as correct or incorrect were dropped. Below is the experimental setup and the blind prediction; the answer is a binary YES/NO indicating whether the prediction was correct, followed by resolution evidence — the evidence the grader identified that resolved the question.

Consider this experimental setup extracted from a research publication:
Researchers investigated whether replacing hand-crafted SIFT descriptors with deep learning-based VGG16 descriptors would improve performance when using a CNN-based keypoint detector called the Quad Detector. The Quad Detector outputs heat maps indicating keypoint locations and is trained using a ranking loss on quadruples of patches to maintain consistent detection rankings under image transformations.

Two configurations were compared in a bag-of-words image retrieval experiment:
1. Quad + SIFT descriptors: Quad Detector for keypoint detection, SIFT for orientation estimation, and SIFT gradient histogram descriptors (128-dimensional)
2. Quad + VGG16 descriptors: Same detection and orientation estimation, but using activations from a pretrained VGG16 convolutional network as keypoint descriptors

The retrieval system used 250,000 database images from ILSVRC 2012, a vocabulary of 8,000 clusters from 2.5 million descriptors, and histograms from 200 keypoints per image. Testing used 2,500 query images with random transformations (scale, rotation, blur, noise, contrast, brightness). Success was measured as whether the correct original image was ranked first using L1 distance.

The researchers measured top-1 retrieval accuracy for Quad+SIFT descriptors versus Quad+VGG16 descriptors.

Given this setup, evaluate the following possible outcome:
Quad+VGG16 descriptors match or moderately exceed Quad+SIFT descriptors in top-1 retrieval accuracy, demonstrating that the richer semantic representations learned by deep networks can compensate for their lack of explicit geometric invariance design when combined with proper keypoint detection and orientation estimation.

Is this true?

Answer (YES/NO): NO